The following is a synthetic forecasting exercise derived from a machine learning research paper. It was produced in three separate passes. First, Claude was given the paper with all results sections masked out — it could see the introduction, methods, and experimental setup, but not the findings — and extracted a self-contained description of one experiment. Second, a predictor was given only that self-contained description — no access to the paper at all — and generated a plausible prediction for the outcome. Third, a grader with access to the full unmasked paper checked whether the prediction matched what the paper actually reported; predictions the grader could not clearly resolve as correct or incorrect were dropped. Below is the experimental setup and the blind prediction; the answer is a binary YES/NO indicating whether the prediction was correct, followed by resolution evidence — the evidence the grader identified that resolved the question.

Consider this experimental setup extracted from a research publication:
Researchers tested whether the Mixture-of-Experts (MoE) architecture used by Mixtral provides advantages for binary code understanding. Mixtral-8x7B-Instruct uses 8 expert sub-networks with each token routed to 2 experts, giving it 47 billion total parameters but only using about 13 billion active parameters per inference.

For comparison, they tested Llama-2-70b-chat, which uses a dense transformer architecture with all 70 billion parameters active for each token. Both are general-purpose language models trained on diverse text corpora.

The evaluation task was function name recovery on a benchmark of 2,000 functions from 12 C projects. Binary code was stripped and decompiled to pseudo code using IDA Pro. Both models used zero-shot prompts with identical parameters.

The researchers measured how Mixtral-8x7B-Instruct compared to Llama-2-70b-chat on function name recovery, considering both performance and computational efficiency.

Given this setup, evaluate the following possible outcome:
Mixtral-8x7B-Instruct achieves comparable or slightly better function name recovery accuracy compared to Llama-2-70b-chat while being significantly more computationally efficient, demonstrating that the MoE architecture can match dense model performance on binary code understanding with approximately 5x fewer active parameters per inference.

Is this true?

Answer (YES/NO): NO